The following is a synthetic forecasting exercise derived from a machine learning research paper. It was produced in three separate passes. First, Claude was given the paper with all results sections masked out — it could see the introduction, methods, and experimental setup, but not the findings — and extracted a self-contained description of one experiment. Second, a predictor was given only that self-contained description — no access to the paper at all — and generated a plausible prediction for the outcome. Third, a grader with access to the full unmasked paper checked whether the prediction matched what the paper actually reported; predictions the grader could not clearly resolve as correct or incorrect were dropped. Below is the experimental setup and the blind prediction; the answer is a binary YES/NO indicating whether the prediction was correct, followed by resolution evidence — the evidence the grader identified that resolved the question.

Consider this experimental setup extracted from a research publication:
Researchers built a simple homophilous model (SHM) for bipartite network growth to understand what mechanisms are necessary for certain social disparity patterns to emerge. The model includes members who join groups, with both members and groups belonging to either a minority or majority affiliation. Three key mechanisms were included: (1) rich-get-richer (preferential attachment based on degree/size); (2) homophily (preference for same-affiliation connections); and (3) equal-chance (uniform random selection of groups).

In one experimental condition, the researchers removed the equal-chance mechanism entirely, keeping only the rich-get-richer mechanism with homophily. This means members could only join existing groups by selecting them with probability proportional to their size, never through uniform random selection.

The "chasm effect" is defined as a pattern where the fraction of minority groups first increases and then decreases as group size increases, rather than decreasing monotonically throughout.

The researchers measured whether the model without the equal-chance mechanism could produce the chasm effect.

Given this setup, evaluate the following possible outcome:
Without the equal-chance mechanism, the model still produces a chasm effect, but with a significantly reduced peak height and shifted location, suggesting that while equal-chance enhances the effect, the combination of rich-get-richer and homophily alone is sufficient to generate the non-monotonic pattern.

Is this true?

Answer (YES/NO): NO